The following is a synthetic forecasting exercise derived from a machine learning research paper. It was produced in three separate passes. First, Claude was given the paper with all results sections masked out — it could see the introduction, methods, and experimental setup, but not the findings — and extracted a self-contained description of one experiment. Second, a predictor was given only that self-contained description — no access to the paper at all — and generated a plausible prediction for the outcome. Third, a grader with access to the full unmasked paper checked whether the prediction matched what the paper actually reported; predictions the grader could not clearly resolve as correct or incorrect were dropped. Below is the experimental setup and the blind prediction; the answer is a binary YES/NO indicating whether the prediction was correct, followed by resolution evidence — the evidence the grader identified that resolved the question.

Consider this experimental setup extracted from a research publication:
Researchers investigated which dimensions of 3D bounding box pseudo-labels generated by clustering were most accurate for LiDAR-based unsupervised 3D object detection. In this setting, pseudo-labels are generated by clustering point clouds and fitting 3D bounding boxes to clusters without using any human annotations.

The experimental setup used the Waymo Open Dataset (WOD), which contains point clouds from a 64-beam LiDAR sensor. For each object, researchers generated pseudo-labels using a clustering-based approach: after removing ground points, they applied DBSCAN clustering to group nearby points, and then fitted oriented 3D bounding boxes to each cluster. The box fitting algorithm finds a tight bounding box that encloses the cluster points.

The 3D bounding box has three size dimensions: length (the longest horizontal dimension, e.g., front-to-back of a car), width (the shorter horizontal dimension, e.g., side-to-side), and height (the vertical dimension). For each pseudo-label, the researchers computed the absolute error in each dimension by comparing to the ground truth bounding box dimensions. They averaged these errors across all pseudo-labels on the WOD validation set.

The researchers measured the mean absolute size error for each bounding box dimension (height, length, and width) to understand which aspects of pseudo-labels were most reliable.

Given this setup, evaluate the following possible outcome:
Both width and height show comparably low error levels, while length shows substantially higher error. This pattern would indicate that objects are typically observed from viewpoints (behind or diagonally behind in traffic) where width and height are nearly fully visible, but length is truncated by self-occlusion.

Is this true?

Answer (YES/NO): NO